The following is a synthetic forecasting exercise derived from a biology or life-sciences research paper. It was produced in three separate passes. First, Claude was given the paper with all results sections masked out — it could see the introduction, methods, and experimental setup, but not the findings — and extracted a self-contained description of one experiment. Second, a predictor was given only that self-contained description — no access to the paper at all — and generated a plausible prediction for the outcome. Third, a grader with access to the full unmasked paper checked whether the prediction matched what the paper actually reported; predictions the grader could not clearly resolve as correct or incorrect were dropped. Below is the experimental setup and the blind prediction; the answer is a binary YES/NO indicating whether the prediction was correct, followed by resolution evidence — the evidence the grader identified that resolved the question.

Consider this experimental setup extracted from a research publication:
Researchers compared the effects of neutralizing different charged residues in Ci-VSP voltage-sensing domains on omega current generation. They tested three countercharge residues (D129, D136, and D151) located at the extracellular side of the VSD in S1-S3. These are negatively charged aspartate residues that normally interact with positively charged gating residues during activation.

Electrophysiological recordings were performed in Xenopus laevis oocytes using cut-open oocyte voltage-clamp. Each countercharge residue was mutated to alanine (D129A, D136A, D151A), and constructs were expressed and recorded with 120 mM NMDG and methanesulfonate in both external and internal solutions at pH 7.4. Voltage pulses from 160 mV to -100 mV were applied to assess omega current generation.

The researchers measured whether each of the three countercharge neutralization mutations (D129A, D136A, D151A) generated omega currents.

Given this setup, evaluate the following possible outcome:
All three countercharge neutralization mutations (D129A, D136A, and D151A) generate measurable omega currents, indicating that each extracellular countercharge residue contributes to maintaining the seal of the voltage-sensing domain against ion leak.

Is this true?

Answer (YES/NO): NO